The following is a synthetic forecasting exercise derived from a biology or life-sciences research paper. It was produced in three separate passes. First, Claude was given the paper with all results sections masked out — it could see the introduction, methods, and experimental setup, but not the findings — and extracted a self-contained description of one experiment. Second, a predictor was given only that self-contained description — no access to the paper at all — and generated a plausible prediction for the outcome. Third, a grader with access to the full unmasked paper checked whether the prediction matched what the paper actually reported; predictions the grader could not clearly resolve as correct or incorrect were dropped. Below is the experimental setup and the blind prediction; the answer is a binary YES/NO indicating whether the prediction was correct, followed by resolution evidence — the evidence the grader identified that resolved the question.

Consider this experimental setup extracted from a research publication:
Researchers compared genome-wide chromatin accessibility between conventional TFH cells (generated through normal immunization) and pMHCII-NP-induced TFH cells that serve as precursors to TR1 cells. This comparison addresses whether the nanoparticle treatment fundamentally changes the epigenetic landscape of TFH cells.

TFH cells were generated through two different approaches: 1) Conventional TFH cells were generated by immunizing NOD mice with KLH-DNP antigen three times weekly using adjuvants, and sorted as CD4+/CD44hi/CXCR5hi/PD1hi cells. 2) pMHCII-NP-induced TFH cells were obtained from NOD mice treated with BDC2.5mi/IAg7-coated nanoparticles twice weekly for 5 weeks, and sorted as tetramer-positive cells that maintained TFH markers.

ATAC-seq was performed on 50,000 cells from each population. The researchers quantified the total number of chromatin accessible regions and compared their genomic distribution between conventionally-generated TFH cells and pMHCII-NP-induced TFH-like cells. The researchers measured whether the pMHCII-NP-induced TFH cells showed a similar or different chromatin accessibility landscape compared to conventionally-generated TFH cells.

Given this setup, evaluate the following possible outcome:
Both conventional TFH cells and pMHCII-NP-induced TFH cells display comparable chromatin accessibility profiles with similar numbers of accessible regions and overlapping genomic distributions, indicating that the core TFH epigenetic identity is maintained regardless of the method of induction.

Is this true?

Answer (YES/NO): YES